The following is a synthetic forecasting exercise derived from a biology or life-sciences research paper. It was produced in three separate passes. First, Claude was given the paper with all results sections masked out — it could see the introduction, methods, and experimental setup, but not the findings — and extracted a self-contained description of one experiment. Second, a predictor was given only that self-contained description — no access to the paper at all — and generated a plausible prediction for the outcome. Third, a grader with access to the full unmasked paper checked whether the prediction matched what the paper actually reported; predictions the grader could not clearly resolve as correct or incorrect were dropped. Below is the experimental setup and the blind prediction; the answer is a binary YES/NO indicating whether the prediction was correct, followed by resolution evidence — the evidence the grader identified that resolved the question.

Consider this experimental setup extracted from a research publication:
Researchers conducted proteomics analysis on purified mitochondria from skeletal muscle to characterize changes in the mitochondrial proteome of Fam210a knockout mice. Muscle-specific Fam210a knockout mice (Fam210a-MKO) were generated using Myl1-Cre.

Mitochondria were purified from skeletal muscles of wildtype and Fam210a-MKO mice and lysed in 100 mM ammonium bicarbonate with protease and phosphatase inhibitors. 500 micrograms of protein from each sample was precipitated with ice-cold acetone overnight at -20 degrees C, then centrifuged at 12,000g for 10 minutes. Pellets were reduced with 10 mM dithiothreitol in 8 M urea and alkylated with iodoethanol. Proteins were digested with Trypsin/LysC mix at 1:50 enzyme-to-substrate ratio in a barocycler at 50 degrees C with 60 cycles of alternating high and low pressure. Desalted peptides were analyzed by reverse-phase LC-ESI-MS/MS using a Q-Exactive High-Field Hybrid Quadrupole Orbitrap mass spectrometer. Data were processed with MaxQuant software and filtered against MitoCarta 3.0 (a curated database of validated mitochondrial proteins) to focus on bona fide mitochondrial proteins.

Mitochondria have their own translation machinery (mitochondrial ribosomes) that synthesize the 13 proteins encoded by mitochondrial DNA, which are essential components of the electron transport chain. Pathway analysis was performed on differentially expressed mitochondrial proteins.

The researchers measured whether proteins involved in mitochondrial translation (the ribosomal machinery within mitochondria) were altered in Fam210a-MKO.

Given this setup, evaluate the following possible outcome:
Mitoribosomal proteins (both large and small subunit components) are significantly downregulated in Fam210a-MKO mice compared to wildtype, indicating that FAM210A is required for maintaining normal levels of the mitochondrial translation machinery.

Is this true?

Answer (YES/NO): NO